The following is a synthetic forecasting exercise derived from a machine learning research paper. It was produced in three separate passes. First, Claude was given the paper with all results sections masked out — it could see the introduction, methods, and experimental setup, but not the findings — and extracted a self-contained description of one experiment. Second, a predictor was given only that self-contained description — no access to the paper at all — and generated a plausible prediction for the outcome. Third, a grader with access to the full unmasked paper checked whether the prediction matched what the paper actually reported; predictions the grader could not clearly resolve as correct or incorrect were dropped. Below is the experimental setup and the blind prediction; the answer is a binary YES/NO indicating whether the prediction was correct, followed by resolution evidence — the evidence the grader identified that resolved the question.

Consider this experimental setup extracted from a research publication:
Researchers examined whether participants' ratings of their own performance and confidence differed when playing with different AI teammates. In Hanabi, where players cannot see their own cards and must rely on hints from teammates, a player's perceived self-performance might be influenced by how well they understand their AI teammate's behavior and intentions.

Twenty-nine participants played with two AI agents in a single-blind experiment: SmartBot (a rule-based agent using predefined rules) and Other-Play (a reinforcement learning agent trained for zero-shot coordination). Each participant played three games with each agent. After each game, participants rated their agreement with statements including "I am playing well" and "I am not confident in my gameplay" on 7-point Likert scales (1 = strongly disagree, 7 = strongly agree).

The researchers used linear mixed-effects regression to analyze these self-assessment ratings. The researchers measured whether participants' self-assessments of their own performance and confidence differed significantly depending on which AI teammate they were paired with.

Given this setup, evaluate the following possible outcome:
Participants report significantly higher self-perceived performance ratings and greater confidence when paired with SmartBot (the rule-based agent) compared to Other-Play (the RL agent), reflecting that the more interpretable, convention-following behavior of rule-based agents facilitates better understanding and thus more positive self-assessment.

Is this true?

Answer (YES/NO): NO